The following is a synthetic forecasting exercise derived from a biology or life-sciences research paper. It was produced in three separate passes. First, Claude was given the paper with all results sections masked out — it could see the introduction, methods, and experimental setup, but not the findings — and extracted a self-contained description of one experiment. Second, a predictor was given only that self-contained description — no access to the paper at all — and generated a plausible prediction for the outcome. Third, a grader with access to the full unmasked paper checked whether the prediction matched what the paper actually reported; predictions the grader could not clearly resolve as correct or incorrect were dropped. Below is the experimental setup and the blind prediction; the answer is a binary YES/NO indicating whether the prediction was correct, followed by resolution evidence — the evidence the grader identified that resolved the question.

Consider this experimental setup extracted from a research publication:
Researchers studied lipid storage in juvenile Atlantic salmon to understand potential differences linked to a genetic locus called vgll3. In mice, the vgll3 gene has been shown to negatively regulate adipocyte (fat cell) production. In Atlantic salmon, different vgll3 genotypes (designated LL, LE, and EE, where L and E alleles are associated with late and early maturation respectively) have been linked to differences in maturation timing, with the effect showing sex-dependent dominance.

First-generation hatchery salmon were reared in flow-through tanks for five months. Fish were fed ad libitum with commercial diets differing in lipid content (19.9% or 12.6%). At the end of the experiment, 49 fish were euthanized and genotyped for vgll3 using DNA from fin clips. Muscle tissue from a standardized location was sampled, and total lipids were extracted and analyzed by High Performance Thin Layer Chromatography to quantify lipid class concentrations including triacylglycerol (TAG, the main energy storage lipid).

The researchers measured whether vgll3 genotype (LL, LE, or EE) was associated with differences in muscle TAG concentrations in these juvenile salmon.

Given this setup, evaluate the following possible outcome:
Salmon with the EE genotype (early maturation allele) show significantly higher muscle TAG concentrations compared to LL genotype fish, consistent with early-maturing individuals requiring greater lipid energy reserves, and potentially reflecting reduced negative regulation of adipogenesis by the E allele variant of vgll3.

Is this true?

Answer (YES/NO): NO